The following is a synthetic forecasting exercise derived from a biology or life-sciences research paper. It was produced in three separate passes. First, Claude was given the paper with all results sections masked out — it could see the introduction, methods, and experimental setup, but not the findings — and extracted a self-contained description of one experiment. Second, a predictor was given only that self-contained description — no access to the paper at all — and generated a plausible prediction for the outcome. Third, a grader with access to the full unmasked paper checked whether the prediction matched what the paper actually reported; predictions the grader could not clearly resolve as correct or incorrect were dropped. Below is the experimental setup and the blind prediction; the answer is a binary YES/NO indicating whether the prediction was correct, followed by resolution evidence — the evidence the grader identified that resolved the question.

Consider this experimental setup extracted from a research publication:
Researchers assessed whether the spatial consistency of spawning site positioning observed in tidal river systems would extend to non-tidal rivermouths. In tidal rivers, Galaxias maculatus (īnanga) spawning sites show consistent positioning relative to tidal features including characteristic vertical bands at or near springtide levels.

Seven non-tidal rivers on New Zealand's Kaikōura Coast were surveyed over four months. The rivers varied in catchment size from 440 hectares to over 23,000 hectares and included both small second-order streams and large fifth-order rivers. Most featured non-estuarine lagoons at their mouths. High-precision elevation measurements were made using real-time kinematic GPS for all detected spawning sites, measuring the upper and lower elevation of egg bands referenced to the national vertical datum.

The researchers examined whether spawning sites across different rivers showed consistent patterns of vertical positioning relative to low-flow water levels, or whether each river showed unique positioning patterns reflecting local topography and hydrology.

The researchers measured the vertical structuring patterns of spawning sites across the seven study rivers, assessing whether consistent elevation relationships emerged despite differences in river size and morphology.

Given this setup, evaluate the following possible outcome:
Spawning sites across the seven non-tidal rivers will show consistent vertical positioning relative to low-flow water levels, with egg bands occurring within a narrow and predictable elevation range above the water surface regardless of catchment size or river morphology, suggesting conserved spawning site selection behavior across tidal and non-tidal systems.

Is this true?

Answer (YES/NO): YES